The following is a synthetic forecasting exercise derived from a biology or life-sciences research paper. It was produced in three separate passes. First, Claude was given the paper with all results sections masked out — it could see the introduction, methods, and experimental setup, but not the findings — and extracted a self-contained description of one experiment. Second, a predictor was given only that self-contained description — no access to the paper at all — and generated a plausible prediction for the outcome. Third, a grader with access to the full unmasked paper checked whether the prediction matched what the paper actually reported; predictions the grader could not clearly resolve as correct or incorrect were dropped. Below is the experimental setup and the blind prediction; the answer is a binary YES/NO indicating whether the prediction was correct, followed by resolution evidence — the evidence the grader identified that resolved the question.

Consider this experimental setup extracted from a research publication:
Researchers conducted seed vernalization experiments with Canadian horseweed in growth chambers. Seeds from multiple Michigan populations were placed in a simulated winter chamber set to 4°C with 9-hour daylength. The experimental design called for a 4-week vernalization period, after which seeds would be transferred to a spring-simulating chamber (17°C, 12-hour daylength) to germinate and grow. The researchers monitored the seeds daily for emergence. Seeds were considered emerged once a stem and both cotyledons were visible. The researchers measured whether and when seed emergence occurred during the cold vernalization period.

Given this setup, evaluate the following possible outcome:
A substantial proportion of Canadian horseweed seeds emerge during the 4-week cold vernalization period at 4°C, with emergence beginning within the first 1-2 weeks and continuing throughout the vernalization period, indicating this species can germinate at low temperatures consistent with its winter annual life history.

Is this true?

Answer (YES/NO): NO